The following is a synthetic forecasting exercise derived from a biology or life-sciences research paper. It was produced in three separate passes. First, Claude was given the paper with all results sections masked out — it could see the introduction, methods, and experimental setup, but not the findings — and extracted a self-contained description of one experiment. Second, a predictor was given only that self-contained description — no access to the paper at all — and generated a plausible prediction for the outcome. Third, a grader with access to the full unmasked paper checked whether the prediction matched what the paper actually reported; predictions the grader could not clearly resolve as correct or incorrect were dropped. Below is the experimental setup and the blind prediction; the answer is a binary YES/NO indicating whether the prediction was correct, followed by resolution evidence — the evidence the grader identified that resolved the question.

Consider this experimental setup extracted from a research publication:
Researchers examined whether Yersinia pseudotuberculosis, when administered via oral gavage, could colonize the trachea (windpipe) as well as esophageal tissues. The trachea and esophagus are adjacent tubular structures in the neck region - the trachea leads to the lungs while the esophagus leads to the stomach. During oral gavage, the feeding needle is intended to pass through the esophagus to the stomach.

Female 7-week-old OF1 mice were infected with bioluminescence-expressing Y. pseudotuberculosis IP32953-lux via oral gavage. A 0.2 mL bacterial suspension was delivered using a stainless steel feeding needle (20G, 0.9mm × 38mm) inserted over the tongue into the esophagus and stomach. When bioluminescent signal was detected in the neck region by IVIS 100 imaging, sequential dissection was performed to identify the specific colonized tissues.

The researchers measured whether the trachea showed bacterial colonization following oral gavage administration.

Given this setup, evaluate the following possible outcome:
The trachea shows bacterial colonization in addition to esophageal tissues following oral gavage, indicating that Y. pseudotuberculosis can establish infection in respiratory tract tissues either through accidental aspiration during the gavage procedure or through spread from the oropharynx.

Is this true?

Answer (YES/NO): YES